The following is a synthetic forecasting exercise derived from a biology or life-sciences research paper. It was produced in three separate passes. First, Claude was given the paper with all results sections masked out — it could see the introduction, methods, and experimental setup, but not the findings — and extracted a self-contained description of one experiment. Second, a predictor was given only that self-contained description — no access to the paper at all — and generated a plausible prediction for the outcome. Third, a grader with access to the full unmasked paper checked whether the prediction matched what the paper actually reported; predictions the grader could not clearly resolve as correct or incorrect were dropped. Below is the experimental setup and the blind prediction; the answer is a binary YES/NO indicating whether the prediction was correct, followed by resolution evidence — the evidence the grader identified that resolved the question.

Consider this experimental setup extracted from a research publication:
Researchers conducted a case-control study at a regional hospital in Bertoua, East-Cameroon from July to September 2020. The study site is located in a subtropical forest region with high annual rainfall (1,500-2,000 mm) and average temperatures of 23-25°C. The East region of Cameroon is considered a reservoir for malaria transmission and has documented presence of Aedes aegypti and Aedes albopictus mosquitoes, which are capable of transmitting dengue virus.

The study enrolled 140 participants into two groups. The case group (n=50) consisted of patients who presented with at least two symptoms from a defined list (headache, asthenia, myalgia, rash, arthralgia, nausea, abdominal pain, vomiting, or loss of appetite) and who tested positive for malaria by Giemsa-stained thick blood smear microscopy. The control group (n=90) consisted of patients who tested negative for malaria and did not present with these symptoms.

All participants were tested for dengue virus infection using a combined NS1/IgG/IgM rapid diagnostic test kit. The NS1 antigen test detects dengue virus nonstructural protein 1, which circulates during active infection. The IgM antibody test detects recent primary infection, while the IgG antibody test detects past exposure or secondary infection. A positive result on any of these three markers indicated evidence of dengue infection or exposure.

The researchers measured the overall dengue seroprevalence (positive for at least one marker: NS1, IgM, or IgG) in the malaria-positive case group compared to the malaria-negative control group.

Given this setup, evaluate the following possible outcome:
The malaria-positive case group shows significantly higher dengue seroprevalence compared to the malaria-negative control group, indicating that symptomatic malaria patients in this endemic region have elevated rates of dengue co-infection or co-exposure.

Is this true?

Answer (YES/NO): NO